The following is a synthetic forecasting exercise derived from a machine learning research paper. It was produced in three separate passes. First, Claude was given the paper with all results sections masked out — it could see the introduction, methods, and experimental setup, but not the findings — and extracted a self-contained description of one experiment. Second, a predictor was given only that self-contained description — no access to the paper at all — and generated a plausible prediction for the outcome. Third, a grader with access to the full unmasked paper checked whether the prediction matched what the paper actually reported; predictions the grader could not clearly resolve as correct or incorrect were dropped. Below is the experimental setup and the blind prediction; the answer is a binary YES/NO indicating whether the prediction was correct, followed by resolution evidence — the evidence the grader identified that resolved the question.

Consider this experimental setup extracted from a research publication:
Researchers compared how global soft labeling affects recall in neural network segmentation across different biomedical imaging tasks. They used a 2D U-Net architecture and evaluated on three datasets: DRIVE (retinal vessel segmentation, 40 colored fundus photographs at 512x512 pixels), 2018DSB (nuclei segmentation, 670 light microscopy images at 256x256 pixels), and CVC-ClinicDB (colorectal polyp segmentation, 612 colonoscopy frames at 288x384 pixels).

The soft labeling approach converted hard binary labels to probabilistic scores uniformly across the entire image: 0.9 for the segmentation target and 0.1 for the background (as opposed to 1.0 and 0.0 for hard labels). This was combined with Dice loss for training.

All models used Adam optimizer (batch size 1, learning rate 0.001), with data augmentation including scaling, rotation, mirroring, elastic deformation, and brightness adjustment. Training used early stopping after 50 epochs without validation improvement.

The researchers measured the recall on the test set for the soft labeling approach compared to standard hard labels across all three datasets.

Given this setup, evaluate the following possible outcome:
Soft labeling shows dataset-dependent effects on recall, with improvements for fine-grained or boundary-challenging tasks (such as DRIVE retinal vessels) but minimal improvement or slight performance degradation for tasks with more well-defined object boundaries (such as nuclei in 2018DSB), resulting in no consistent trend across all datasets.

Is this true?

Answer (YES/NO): NO